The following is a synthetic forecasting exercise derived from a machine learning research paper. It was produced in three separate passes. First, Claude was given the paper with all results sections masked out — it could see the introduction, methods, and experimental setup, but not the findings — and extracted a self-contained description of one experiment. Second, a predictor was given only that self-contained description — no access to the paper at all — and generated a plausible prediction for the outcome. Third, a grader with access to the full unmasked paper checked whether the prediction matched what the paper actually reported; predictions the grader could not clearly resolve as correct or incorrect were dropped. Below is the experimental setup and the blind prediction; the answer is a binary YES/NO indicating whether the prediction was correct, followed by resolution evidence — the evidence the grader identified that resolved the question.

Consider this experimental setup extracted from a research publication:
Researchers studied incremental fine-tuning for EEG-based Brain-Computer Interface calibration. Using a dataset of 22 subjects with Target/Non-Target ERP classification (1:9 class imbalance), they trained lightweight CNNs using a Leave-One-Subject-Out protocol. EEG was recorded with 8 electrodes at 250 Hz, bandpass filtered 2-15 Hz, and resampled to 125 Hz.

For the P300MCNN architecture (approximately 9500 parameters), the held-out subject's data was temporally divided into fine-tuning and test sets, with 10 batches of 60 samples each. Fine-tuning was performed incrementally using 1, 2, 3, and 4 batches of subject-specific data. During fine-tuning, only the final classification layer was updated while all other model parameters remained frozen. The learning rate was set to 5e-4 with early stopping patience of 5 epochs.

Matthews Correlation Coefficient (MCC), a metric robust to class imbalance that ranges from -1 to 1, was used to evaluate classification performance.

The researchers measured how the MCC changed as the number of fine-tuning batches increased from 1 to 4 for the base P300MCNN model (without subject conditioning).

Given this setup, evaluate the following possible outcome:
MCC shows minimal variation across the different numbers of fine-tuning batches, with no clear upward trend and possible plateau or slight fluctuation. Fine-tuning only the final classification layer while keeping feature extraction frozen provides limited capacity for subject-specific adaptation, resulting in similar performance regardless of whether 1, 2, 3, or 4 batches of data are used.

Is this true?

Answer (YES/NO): NO